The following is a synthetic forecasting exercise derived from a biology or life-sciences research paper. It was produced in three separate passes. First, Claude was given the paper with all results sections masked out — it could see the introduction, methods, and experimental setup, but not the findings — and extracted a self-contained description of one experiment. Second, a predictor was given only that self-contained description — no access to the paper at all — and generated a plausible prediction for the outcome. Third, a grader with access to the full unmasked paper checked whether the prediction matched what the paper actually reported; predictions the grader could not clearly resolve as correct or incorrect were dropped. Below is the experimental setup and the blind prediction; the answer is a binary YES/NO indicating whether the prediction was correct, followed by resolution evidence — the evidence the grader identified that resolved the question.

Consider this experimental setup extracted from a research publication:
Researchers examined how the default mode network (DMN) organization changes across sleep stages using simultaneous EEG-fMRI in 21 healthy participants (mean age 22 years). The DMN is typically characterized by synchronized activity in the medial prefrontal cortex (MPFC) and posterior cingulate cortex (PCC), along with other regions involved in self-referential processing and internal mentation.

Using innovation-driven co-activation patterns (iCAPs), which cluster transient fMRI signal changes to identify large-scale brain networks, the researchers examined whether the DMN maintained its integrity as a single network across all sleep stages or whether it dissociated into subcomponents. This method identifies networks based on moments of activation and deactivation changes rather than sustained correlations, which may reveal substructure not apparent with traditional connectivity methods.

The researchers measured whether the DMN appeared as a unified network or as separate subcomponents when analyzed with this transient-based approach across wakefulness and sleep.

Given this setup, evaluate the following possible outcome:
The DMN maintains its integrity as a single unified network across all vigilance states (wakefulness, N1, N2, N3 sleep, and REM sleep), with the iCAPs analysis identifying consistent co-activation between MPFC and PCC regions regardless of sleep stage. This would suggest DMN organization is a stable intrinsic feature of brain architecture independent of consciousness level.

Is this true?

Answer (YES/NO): NO